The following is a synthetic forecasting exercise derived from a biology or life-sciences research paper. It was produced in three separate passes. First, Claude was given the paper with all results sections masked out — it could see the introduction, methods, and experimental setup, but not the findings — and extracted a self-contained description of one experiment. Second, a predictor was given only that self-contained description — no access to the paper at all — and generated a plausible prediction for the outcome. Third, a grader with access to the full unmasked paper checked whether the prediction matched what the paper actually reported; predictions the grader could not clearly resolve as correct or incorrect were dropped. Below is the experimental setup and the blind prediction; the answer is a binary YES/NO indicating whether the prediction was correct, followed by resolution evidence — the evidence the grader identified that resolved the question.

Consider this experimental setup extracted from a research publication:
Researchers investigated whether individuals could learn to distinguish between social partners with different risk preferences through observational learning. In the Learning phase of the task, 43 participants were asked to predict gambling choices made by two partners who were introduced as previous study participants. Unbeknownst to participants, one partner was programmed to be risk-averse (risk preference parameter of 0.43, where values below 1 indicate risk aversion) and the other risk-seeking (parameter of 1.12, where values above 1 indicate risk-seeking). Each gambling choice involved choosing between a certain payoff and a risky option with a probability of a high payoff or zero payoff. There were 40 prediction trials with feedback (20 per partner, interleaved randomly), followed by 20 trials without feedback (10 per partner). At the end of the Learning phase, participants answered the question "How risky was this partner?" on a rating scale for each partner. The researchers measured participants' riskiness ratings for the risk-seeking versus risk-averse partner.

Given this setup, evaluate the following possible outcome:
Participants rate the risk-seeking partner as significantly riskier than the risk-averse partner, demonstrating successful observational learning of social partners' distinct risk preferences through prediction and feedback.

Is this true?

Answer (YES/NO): YES